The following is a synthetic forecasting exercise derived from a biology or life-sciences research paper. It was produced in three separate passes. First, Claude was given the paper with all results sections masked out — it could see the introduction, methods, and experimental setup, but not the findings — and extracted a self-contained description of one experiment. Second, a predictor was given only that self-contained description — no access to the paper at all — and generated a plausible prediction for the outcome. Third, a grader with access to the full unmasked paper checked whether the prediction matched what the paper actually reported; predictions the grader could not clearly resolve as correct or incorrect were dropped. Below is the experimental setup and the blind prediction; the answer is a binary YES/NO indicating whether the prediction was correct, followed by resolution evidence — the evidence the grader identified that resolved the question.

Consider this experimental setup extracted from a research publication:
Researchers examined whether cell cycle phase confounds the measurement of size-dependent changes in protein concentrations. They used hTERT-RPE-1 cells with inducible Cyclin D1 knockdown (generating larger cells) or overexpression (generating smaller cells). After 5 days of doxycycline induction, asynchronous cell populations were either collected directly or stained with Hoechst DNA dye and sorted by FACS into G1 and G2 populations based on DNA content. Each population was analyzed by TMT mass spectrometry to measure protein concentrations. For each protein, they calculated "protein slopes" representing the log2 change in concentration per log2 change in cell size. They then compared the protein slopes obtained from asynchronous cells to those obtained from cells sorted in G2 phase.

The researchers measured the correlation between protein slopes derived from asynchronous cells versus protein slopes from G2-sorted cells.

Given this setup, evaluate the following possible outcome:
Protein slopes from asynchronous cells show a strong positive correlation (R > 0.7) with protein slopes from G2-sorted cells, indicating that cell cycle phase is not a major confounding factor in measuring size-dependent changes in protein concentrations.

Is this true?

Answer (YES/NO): YES